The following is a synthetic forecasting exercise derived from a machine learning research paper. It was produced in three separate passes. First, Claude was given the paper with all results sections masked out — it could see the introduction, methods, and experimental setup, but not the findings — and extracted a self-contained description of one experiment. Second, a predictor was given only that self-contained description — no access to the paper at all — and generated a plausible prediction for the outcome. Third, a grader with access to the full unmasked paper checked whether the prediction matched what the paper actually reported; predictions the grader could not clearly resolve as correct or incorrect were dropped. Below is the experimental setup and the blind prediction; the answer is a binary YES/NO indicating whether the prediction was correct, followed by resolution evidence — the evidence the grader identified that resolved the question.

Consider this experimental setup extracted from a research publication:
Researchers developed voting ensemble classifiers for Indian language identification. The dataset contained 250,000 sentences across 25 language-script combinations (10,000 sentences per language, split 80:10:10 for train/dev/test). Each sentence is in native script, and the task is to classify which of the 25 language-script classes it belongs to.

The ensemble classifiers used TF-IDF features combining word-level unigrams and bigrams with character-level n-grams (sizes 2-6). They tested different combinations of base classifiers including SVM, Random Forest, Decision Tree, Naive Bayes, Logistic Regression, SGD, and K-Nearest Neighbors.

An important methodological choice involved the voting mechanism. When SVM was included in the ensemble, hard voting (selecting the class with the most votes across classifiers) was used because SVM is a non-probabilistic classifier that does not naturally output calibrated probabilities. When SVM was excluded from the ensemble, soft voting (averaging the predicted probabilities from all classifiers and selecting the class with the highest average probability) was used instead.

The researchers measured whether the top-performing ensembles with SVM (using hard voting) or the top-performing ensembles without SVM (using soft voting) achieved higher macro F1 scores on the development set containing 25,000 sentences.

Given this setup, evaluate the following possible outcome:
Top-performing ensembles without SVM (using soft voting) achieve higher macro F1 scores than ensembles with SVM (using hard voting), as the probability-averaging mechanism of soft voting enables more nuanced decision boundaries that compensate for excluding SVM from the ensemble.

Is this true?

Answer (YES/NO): YES